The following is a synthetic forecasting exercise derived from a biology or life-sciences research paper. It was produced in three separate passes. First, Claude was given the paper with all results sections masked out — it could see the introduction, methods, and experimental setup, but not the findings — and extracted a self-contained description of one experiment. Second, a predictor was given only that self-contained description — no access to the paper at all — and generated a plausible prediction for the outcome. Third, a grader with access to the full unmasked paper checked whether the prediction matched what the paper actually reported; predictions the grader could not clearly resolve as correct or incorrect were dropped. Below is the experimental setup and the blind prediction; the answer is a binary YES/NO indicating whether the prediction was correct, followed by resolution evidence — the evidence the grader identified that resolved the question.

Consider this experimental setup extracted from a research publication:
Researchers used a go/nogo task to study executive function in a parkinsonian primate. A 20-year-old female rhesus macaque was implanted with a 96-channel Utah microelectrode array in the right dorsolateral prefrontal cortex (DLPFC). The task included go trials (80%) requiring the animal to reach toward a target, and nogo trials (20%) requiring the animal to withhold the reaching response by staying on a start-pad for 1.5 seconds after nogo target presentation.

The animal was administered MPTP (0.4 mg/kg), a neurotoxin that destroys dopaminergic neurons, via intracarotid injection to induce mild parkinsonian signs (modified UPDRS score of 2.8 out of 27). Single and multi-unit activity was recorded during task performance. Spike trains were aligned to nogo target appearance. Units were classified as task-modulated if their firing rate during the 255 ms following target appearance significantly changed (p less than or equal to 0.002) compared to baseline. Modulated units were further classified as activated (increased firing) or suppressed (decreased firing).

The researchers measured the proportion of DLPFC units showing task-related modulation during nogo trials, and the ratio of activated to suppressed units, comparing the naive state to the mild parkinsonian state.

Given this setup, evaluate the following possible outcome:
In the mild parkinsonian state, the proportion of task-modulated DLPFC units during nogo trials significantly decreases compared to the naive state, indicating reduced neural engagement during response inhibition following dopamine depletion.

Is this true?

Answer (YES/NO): YES